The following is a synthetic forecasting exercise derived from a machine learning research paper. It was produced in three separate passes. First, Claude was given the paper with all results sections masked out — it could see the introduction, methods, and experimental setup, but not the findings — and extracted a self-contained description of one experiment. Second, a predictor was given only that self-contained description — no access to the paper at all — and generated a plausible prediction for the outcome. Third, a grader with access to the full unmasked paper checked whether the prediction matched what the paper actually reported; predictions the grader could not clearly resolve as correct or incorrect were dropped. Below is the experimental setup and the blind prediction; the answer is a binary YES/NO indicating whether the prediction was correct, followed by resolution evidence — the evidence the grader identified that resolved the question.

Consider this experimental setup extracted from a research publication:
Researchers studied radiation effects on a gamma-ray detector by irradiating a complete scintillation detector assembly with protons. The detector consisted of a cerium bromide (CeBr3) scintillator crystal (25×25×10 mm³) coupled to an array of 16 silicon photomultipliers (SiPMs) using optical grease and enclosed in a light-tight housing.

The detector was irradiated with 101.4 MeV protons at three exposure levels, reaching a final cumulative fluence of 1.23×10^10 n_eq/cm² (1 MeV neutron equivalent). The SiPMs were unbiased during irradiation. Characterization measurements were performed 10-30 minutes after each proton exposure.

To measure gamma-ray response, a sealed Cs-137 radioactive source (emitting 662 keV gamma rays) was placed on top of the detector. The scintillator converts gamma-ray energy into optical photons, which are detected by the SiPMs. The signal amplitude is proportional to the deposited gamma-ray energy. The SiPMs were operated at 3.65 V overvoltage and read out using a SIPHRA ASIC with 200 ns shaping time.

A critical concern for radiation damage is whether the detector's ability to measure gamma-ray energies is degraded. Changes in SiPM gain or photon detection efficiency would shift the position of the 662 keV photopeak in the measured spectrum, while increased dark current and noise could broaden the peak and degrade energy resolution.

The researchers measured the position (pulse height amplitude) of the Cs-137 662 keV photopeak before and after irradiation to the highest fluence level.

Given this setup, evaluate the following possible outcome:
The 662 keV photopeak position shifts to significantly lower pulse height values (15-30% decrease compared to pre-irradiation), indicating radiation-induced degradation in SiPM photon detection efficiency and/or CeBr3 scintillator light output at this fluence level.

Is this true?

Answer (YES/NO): NO